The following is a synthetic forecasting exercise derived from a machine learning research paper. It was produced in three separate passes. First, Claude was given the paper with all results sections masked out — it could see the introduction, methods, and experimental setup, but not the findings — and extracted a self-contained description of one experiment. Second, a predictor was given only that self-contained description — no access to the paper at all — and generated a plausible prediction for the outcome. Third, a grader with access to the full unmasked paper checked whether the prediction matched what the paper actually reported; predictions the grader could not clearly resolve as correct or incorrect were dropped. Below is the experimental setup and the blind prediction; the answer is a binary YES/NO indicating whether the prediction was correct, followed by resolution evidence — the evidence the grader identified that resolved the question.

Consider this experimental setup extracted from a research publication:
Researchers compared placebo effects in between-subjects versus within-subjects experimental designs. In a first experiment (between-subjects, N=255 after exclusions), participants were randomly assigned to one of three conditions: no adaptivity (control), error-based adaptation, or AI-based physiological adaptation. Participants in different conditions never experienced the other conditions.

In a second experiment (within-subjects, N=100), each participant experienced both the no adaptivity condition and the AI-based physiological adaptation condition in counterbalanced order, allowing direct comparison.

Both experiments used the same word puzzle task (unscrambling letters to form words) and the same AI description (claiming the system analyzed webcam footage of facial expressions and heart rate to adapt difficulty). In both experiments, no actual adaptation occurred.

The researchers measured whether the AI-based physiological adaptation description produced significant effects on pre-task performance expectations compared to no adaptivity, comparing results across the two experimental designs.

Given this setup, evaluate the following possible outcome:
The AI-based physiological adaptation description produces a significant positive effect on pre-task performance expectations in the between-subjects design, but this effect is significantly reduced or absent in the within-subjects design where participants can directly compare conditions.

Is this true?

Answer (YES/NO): NO